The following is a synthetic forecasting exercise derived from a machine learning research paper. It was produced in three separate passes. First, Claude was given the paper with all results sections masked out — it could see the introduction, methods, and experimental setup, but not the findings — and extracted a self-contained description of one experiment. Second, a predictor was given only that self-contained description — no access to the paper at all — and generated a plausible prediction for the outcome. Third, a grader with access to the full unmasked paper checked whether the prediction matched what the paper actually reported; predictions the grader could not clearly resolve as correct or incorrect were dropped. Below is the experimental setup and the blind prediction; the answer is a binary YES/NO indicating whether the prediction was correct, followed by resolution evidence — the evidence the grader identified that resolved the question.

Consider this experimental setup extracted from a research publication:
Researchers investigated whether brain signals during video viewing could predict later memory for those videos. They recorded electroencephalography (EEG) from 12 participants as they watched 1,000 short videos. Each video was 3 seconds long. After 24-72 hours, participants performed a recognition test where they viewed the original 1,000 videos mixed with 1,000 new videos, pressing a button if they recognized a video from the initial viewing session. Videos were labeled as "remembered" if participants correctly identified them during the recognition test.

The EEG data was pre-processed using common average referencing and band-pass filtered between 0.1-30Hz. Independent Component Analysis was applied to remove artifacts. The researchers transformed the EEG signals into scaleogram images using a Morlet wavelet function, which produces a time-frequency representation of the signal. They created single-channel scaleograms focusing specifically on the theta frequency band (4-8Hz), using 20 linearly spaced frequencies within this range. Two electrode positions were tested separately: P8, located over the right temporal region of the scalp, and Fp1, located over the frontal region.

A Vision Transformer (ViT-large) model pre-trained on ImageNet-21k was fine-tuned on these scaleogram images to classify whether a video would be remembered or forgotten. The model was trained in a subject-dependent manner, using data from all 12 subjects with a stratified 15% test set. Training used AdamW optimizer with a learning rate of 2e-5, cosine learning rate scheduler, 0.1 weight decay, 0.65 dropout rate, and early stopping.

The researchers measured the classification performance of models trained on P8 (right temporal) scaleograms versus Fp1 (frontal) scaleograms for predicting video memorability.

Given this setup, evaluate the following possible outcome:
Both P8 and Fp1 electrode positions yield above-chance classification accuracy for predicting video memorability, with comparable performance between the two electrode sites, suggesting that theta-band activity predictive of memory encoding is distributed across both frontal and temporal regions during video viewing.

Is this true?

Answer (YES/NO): NO